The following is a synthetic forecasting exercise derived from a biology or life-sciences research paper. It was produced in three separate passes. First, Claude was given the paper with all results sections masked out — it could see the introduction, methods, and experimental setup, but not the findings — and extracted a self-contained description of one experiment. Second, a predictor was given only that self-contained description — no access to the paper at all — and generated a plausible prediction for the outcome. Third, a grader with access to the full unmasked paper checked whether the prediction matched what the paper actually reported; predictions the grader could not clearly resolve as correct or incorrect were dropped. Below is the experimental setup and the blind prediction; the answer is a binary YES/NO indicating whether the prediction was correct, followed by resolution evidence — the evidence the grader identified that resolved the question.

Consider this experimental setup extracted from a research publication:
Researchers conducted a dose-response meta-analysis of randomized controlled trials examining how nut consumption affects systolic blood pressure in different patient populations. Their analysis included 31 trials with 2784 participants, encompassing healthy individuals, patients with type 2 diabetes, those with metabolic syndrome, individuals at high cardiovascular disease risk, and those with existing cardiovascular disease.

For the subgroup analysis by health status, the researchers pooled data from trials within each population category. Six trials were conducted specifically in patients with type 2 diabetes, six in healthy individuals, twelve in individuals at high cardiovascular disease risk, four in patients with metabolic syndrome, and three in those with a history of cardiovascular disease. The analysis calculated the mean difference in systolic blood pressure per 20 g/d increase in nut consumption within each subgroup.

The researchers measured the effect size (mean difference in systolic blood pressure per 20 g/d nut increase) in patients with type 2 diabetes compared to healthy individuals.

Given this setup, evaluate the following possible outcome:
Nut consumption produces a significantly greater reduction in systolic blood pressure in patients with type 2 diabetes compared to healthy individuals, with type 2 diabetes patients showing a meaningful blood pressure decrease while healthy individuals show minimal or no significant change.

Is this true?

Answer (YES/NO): NO